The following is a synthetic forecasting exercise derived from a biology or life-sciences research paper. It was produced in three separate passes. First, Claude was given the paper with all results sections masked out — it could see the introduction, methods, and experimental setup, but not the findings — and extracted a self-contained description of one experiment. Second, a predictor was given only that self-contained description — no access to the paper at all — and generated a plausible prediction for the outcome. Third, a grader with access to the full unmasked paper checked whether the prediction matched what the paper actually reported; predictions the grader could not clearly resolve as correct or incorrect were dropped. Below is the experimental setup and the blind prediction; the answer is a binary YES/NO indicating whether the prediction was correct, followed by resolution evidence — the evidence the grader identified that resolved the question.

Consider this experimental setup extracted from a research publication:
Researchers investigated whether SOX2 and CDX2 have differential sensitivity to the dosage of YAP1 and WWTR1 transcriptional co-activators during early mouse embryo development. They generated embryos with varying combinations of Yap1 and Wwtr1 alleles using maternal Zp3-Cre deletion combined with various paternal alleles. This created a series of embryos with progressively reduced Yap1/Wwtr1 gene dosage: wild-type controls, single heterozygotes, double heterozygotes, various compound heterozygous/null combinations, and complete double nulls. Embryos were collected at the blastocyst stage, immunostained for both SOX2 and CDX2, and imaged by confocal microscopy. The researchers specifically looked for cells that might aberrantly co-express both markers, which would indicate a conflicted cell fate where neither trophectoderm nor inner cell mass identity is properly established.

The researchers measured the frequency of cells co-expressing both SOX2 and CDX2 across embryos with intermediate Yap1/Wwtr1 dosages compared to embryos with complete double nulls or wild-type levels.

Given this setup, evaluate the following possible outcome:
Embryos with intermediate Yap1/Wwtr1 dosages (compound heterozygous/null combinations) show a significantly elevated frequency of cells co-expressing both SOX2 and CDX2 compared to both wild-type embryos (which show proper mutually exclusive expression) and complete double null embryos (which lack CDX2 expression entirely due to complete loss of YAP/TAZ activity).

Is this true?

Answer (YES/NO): YES